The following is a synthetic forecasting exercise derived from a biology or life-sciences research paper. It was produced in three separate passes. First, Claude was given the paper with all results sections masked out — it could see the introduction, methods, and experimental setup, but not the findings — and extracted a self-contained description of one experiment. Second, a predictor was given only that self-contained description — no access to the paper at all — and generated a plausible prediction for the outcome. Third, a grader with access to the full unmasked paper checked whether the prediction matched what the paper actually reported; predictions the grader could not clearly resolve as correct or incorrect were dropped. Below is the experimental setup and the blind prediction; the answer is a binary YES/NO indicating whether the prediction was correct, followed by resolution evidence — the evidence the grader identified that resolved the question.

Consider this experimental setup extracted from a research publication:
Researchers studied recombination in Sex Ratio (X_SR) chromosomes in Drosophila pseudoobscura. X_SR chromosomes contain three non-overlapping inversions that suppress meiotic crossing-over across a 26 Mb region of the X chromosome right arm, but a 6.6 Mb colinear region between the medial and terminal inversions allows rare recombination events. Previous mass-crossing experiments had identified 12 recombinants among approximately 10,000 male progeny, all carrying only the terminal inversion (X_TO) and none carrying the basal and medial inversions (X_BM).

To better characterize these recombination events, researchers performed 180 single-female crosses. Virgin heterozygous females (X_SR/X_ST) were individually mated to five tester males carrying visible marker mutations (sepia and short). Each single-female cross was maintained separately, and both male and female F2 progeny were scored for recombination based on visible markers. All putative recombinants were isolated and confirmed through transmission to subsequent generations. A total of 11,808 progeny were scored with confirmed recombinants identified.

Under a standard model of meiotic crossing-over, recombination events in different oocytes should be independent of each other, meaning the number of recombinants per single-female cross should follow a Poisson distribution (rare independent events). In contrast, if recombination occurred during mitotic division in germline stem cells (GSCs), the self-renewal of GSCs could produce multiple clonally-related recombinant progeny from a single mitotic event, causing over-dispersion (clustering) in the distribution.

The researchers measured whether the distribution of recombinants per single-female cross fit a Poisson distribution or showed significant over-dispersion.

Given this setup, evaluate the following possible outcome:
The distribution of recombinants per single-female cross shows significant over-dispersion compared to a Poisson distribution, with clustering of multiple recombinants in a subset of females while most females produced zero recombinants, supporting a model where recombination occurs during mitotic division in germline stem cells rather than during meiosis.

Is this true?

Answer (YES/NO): YES